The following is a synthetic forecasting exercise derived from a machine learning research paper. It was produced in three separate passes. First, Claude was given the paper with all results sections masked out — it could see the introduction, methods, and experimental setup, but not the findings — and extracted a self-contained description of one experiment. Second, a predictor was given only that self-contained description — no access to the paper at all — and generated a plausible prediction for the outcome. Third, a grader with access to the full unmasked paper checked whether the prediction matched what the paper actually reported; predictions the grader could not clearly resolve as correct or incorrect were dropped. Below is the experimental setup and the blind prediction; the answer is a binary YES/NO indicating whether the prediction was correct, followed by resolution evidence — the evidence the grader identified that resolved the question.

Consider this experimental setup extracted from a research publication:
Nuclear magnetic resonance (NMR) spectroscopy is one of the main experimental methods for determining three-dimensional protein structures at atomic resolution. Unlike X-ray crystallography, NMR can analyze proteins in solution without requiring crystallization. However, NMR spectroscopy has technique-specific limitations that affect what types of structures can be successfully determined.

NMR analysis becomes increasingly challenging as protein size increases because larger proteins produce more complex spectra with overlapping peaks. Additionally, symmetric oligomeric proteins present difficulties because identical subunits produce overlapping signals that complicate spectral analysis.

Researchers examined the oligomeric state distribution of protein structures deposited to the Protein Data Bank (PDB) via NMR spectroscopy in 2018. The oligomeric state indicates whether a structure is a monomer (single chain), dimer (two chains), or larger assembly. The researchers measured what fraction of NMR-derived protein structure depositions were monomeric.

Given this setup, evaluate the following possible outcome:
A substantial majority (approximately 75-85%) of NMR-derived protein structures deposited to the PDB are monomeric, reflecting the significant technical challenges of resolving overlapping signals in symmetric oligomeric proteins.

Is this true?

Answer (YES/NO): NO